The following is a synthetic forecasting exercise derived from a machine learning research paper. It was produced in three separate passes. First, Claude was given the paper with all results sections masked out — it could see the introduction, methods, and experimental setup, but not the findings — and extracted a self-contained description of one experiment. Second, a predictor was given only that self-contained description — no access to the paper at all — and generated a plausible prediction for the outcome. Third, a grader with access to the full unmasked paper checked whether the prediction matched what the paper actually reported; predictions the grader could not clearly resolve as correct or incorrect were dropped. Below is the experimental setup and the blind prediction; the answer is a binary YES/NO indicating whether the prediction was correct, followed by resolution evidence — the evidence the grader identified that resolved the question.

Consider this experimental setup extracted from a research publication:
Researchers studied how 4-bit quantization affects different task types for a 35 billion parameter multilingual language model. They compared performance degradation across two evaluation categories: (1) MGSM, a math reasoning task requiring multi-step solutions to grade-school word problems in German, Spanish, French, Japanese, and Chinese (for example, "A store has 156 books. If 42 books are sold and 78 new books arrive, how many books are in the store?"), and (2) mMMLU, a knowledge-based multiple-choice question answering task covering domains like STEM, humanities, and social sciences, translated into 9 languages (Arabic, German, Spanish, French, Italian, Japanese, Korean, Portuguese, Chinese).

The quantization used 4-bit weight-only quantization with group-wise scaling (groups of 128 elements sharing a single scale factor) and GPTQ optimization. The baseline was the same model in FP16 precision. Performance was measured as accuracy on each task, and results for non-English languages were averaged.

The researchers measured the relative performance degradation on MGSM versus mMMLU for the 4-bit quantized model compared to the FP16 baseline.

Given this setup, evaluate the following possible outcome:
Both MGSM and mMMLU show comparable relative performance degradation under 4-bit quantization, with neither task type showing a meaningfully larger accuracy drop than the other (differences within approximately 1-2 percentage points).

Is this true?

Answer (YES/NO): NO